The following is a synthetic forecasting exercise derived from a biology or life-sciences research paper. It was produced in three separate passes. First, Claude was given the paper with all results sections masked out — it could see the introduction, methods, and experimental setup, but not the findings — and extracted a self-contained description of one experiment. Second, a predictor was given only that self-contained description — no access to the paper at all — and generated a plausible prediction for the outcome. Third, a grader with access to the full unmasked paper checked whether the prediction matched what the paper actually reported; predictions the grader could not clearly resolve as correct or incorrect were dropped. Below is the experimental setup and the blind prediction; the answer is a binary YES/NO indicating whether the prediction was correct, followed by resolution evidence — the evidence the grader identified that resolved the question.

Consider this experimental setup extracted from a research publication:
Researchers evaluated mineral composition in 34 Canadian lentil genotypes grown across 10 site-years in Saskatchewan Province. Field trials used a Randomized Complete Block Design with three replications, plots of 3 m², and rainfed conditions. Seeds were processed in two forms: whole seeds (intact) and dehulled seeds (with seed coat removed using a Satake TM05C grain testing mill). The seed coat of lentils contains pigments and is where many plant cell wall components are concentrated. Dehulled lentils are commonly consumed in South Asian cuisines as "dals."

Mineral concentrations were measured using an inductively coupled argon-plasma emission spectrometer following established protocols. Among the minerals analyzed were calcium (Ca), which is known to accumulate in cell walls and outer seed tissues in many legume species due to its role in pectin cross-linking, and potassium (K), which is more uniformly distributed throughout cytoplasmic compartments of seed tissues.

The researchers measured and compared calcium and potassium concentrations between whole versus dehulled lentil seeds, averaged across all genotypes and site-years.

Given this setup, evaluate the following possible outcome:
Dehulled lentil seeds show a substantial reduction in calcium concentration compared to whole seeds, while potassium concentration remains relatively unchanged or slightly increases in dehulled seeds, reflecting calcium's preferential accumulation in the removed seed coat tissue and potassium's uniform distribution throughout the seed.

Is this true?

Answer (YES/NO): YES